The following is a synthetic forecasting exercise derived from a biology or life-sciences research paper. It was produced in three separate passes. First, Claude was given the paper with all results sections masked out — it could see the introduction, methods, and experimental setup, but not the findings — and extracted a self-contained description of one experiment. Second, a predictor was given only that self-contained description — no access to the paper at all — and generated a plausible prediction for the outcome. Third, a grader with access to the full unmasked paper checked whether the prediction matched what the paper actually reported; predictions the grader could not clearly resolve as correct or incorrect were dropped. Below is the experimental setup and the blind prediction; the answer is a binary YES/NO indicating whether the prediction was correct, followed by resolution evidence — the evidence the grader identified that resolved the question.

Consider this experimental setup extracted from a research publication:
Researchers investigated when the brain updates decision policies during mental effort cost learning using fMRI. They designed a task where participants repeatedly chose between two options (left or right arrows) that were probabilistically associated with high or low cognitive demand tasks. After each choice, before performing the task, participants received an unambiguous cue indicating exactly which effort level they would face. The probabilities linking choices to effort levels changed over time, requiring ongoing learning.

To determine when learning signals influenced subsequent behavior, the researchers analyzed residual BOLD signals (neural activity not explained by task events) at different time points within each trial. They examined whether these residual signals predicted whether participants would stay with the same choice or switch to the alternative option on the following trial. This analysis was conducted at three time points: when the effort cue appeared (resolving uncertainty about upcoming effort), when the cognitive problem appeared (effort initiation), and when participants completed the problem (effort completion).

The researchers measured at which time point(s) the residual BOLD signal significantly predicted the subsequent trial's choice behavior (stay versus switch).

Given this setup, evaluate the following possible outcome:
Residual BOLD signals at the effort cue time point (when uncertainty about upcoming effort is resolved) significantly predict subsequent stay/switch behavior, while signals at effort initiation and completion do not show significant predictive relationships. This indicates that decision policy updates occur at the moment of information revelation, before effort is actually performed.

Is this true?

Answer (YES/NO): NO